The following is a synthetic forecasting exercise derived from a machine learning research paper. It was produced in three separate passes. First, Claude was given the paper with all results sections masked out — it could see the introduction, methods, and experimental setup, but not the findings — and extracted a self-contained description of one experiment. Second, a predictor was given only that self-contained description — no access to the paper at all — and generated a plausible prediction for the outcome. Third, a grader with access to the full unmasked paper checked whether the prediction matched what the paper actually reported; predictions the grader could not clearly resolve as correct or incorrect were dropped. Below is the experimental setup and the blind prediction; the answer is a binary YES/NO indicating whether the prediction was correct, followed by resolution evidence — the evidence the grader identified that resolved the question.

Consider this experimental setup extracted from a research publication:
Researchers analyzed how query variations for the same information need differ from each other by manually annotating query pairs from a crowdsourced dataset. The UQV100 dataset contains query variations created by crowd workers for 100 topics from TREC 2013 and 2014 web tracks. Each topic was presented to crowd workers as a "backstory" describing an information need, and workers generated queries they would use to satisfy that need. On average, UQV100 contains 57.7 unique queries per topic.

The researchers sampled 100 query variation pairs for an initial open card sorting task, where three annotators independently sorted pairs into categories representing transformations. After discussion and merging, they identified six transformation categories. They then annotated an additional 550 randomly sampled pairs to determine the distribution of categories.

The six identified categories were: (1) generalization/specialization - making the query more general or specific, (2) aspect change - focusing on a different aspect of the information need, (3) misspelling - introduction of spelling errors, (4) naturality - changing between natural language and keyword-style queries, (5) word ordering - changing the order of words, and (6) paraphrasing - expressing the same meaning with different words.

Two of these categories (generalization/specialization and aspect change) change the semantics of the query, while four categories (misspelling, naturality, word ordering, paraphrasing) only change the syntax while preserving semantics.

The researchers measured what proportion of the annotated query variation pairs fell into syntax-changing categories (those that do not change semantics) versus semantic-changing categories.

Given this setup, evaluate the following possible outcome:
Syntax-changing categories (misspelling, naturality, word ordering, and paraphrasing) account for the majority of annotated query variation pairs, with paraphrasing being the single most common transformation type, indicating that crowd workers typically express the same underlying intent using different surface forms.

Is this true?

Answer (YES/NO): NO